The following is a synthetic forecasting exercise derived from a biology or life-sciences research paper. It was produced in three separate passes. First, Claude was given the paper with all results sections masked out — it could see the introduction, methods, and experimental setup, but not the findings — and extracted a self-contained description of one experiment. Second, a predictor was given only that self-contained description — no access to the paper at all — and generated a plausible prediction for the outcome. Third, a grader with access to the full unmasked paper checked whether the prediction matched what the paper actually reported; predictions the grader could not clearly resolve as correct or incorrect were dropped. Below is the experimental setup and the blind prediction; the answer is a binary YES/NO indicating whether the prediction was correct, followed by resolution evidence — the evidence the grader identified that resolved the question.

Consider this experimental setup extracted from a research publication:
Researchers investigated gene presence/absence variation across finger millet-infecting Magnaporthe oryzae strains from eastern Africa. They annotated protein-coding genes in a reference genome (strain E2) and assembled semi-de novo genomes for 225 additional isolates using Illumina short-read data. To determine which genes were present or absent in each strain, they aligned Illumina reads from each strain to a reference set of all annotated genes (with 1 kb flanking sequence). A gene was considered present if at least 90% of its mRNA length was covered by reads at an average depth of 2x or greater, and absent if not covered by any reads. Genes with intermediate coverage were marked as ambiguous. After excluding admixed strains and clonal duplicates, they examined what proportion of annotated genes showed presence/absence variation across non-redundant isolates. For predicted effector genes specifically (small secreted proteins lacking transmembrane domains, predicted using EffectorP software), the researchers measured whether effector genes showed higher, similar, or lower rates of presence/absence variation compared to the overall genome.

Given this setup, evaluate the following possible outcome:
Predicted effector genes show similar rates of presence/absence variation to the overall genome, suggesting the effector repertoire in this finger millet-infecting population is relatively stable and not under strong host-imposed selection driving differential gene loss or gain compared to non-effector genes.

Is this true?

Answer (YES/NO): NO